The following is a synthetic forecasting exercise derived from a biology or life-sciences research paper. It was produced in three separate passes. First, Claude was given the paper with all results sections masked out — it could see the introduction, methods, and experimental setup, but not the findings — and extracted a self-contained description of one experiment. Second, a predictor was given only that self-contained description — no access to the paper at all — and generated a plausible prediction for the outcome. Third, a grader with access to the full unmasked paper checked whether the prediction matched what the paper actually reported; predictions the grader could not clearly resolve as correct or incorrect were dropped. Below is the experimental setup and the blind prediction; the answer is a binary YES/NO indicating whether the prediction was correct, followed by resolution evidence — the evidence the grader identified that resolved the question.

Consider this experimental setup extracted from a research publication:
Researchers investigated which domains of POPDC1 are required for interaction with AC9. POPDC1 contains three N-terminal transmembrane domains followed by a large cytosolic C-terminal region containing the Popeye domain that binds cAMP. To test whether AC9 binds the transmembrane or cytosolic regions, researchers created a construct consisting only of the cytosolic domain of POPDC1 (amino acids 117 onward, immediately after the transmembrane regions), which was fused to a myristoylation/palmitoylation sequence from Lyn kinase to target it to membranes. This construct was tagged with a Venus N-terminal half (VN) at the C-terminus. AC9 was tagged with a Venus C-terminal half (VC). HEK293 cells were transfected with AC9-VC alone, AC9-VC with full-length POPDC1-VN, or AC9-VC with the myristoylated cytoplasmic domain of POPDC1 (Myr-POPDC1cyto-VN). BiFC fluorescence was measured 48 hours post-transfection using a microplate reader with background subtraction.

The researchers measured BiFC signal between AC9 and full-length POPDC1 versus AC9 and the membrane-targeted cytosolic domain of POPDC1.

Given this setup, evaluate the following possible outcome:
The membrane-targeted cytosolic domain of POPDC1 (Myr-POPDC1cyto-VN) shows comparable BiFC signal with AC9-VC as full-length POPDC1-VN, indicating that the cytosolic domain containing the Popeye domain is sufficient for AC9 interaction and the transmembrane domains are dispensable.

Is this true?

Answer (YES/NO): NO